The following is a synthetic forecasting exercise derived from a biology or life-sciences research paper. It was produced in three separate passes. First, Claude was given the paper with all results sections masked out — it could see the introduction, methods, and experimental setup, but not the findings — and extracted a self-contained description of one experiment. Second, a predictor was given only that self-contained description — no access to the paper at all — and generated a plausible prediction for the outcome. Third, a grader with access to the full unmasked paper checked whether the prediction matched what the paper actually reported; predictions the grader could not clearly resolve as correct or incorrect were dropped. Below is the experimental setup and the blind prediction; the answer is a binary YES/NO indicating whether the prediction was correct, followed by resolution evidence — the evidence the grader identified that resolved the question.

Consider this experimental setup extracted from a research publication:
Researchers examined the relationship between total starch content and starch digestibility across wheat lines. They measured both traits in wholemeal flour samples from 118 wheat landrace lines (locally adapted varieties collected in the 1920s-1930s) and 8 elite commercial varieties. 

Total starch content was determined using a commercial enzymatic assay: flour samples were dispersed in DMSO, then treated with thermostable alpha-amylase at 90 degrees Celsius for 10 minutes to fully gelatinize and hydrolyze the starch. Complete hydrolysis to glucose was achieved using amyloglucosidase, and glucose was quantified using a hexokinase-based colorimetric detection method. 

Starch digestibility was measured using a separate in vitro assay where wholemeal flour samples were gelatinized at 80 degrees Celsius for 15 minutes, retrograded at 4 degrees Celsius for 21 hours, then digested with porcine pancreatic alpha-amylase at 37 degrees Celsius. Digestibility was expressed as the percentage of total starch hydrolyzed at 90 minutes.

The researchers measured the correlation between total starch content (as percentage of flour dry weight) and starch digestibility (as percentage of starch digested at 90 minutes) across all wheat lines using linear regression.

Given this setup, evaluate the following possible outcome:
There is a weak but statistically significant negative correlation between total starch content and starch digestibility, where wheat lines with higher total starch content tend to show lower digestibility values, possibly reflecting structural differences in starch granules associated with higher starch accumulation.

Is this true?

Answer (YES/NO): NO